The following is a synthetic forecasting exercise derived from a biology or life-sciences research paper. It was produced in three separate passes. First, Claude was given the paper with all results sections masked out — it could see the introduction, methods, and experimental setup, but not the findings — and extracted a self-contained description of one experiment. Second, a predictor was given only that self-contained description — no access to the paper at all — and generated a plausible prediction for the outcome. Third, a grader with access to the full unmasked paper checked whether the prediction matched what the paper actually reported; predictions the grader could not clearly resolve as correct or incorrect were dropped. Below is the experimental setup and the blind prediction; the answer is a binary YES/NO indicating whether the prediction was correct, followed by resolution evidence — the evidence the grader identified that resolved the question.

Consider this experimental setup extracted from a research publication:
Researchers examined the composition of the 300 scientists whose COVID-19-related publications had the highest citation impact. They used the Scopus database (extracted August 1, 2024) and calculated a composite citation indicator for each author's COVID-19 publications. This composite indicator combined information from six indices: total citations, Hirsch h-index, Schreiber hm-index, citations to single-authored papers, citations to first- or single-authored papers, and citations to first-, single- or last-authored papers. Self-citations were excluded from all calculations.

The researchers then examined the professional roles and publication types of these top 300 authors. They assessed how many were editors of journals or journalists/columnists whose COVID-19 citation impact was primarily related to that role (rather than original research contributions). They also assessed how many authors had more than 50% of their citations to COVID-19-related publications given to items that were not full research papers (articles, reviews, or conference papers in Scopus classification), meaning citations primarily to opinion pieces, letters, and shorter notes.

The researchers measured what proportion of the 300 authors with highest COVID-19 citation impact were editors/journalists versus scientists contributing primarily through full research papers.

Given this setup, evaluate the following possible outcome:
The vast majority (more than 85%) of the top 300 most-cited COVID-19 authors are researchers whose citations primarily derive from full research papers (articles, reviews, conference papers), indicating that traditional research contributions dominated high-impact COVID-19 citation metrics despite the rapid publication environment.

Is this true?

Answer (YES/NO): NO